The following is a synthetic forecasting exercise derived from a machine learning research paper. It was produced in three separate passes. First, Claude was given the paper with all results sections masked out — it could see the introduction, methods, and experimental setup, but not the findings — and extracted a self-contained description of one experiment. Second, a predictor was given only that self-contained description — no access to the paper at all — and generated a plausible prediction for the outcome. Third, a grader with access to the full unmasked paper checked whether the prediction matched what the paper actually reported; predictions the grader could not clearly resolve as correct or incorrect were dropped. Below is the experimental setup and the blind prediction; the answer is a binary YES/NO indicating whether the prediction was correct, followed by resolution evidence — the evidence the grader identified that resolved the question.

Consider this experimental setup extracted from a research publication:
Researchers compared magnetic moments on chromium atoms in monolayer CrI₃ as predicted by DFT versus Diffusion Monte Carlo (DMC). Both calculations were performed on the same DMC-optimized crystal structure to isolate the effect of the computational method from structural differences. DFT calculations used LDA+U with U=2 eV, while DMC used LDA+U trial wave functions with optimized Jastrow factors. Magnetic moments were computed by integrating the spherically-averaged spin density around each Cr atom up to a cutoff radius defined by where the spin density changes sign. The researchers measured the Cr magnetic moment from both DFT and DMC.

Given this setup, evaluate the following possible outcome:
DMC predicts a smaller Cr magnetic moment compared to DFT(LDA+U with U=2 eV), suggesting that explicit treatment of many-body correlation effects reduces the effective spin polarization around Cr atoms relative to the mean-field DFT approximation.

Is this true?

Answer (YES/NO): NO